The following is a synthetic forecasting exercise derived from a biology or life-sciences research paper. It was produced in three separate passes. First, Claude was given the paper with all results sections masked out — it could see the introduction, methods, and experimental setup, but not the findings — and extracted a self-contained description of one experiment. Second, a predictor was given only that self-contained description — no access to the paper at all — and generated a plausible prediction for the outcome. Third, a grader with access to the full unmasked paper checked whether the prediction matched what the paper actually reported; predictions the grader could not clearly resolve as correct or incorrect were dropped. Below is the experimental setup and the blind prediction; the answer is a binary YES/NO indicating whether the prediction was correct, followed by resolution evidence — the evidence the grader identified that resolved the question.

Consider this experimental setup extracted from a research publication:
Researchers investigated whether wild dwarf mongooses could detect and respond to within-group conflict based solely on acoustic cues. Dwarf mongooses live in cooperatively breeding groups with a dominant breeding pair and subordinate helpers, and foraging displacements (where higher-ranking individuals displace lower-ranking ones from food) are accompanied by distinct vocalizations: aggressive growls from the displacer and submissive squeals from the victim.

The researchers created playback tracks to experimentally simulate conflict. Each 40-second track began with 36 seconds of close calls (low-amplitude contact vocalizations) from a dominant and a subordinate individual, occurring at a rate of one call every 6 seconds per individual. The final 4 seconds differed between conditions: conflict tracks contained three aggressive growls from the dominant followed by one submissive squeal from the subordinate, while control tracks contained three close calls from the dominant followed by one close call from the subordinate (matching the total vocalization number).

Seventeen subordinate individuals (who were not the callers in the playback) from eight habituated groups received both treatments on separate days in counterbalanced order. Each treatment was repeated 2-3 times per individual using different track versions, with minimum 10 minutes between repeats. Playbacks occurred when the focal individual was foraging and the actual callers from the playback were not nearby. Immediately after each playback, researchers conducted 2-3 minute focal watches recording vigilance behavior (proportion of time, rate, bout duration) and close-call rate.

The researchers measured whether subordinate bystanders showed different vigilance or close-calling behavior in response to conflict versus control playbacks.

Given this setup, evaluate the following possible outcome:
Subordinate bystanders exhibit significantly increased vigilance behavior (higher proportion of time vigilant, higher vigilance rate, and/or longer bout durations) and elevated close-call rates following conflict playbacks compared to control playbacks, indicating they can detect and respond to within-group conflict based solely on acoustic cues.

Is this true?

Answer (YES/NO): NO